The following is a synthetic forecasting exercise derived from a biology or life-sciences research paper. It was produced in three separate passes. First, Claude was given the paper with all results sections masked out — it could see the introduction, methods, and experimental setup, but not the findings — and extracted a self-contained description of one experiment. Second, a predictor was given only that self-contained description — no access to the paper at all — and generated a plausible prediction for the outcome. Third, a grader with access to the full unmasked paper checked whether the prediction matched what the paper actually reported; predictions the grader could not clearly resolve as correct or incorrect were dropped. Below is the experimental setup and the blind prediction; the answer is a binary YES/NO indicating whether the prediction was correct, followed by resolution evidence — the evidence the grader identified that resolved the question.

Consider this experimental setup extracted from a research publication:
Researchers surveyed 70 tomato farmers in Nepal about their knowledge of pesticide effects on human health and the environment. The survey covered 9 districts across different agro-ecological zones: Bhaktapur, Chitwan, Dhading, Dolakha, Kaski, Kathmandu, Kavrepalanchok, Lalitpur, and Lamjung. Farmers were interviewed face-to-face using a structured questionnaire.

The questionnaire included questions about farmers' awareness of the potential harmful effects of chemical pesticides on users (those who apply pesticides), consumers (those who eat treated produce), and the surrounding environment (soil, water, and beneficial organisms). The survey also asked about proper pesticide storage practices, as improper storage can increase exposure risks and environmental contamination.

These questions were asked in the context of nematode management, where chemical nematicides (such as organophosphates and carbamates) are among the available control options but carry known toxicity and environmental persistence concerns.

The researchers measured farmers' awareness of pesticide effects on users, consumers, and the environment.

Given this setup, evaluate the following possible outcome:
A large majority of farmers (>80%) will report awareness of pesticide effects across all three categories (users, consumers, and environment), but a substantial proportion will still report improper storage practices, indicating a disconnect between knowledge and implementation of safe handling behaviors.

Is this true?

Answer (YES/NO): NO